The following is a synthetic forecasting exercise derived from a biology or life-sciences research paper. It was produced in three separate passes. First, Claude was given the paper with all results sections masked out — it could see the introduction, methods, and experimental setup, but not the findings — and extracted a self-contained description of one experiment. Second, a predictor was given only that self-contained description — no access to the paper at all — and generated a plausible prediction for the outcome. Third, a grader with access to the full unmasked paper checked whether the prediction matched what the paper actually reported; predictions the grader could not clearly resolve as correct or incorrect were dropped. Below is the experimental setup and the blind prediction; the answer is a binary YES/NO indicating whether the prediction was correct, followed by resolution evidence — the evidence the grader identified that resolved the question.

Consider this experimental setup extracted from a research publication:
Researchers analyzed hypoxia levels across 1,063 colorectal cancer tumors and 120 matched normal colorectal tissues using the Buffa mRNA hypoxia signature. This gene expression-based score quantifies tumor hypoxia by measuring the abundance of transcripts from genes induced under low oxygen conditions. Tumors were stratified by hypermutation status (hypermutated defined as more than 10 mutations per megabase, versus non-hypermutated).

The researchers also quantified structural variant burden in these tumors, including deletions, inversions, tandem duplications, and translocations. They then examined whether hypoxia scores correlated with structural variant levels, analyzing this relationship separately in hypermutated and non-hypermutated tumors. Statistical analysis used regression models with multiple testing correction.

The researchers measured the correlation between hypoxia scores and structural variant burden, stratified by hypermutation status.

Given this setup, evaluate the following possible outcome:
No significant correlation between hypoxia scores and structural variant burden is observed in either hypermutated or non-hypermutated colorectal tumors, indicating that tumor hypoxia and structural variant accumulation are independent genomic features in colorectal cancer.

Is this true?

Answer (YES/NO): NO